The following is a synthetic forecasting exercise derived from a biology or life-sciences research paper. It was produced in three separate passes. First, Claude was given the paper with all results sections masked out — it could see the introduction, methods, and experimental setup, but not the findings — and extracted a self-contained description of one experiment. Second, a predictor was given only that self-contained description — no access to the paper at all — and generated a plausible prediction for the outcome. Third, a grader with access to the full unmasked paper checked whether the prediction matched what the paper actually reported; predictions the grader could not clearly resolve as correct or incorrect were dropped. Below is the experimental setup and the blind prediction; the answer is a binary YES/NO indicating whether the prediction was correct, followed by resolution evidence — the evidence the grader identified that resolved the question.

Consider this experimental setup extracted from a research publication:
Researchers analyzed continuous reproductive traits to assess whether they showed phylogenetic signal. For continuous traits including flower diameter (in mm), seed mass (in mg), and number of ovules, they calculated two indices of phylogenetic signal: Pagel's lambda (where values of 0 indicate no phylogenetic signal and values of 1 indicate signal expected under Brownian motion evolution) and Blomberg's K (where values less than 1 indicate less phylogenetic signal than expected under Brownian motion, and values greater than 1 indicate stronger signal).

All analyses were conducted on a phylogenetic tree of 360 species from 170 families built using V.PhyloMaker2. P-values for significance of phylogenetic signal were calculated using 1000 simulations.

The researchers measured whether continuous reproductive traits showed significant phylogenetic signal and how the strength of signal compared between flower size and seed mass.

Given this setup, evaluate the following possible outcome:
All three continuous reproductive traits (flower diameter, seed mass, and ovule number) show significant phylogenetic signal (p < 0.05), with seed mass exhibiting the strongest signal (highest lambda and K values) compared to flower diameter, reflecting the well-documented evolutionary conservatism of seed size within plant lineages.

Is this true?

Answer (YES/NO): NO